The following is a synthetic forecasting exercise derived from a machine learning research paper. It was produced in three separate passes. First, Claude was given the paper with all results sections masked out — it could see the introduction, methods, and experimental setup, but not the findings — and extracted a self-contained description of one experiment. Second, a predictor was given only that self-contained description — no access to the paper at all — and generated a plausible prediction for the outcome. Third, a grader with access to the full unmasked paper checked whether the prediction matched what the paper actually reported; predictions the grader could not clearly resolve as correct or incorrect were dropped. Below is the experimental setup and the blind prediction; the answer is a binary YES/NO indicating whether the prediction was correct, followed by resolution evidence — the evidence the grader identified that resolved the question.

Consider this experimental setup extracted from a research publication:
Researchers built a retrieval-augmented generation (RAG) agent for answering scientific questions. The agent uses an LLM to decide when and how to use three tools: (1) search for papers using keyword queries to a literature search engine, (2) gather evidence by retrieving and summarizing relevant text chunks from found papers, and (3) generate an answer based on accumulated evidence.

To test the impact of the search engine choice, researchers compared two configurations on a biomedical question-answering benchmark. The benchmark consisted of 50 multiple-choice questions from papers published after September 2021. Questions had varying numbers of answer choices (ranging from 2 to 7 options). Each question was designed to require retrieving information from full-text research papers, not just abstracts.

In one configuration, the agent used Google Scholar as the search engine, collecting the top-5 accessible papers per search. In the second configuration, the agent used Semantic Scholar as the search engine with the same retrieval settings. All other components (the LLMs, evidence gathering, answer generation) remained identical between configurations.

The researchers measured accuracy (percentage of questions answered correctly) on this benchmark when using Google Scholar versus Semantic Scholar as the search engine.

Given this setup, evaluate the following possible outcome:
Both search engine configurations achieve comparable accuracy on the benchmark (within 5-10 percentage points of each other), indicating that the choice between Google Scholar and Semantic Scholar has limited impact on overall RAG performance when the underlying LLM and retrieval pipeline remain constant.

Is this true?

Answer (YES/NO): NO